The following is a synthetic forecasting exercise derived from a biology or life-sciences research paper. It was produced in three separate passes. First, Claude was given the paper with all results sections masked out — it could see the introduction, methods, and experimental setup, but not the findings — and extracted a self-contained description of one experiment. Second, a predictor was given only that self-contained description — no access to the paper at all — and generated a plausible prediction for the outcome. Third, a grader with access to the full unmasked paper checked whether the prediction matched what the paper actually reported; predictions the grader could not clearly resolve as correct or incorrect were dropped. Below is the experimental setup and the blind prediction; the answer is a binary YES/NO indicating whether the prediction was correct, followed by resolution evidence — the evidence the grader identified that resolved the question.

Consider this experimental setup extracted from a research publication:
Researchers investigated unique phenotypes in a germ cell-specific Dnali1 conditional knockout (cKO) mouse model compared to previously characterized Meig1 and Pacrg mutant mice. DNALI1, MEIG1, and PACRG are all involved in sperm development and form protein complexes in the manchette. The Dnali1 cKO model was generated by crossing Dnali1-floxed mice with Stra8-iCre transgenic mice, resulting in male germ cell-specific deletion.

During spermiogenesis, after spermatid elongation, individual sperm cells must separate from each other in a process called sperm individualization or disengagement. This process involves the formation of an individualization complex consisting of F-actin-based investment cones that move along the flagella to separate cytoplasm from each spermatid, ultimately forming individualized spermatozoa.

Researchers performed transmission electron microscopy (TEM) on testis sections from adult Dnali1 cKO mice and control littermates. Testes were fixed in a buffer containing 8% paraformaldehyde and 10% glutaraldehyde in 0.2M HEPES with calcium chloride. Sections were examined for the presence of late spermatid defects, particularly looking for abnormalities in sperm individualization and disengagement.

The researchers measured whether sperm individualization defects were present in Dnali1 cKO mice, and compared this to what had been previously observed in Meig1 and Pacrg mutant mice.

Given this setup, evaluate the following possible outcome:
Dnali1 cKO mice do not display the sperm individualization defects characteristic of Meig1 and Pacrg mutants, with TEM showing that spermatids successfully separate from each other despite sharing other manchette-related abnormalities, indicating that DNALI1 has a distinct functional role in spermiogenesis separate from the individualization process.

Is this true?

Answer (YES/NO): NO